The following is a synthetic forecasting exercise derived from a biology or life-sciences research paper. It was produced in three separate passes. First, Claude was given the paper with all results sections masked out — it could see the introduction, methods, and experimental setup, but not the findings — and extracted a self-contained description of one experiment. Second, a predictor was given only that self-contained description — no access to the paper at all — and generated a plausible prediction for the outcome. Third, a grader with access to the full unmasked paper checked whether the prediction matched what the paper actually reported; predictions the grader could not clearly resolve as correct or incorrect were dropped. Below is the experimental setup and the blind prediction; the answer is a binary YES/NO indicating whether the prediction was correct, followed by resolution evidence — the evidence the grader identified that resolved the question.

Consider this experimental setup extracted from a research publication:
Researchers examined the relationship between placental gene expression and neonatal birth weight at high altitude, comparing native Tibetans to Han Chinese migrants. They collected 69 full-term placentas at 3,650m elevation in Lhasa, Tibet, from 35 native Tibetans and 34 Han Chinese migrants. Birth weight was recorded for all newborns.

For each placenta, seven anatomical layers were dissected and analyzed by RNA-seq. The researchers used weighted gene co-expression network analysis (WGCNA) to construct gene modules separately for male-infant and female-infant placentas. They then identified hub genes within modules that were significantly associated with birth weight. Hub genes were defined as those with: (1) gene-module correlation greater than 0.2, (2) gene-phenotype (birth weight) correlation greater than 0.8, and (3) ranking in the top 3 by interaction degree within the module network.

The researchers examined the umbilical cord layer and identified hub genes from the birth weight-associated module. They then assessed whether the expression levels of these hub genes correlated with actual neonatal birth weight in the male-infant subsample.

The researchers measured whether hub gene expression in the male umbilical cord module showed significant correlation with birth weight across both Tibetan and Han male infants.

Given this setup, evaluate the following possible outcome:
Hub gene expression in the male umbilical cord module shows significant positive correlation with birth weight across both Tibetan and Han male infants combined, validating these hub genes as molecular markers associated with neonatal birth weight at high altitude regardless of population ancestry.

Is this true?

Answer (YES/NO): NO